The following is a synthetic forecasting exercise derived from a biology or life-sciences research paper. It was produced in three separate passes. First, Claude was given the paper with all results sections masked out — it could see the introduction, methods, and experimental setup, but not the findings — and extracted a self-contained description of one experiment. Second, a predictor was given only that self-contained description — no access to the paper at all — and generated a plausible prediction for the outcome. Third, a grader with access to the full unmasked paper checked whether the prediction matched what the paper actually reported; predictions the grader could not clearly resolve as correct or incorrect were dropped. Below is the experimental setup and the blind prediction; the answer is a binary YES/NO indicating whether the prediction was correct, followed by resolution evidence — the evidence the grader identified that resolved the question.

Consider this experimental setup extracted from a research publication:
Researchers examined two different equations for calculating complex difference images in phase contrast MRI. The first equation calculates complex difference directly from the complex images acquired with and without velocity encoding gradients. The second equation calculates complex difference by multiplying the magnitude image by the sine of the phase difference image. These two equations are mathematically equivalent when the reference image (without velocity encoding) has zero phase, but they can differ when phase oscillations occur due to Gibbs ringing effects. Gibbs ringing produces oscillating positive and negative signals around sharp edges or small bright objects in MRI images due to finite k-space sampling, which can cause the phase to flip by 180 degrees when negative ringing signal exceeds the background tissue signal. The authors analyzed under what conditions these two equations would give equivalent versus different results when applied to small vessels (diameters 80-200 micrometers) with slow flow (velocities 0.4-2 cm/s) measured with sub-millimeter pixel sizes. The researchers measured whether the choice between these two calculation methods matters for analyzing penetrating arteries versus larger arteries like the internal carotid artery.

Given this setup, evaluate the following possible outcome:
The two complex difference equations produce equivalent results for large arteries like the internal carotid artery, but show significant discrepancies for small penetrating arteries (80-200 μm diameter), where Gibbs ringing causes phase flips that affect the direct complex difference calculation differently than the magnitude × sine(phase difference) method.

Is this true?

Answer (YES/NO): NO